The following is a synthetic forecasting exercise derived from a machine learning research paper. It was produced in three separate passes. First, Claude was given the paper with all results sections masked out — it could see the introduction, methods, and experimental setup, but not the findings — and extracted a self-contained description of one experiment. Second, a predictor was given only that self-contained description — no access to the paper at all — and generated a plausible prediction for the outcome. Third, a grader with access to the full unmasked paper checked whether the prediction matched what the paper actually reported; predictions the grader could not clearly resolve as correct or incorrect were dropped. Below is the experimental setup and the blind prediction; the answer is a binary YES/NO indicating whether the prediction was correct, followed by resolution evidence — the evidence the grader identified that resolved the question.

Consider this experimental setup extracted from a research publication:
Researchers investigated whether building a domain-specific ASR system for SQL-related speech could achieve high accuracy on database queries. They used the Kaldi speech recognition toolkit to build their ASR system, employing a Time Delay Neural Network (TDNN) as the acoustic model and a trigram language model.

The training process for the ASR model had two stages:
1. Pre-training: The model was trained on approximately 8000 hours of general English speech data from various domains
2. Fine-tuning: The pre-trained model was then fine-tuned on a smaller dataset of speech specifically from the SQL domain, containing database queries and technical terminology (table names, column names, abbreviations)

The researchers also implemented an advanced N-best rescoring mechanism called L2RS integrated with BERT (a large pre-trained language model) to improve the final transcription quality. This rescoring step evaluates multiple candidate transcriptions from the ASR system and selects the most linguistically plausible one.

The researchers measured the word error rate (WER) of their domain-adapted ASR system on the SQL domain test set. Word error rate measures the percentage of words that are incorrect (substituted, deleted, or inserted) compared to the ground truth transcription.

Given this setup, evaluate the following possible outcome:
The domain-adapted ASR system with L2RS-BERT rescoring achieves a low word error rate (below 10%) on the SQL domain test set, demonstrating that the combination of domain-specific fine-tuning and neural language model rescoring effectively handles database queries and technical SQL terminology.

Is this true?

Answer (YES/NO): NO